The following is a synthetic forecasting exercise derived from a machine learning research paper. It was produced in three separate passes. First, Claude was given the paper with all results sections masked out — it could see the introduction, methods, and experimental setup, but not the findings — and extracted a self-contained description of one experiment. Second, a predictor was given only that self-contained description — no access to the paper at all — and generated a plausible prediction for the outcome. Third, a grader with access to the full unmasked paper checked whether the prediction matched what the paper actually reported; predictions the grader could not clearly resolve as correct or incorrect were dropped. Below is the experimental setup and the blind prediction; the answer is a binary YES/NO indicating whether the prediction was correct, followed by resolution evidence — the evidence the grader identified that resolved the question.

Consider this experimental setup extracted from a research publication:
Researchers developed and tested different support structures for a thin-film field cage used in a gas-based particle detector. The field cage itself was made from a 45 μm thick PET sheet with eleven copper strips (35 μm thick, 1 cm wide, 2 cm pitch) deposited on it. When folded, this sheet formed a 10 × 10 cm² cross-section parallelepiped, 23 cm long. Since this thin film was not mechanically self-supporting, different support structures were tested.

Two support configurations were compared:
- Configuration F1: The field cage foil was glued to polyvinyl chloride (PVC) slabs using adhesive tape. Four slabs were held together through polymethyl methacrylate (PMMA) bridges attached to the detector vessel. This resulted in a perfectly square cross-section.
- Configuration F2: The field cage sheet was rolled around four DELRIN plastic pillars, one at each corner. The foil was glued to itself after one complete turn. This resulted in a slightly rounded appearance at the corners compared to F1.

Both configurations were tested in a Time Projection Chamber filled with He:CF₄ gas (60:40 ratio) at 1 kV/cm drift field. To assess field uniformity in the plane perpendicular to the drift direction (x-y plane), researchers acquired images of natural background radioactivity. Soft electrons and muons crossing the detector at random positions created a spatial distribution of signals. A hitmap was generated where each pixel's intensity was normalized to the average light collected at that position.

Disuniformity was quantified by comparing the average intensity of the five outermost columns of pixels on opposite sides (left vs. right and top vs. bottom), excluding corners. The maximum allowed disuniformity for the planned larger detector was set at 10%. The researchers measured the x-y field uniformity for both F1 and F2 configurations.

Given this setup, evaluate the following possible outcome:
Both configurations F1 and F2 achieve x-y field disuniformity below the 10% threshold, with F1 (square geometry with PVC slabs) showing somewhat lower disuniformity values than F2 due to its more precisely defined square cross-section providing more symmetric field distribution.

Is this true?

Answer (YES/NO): NO